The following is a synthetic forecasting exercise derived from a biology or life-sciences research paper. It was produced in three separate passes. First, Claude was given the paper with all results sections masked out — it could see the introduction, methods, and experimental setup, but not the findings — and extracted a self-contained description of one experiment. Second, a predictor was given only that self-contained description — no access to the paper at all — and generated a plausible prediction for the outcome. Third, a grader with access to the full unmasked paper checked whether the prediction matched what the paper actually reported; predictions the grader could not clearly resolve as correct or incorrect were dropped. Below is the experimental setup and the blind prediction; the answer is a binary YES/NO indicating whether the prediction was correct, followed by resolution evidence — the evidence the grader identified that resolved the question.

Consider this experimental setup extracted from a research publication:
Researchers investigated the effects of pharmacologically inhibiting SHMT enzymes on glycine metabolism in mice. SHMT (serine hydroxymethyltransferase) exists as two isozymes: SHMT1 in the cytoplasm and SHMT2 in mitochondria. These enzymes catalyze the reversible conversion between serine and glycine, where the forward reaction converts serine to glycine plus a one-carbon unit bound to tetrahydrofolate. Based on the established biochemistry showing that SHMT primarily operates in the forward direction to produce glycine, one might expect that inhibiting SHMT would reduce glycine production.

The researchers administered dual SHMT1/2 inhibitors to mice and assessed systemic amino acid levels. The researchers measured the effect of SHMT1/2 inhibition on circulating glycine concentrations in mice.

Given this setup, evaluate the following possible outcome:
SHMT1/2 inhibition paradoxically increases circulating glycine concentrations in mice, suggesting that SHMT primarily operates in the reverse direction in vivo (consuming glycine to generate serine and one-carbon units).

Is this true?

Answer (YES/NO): YES